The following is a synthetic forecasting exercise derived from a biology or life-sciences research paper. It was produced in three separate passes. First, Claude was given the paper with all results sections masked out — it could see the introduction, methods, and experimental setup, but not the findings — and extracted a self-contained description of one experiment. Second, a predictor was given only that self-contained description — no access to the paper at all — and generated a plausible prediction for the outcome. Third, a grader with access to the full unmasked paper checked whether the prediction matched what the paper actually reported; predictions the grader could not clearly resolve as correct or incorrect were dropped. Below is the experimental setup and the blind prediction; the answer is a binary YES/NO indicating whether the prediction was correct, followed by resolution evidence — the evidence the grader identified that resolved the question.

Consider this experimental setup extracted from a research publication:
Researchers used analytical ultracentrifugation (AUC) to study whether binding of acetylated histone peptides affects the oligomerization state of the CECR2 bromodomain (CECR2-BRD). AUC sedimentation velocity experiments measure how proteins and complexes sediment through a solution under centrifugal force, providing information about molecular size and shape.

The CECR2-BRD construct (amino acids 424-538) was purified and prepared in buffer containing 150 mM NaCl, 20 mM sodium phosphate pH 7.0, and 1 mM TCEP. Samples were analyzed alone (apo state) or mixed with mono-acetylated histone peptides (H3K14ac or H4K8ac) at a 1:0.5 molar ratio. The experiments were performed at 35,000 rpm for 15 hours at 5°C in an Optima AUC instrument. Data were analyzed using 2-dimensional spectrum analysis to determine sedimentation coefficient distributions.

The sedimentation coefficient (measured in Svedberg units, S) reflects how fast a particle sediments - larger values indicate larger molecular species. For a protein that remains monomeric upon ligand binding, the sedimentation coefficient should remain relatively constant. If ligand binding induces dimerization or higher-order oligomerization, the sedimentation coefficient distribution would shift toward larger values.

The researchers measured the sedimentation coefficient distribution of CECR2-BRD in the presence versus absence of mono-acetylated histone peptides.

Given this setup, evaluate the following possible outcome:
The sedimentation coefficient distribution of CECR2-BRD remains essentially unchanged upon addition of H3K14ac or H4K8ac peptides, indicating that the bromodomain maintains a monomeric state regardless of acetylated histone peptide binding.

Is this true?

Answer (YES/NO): YES